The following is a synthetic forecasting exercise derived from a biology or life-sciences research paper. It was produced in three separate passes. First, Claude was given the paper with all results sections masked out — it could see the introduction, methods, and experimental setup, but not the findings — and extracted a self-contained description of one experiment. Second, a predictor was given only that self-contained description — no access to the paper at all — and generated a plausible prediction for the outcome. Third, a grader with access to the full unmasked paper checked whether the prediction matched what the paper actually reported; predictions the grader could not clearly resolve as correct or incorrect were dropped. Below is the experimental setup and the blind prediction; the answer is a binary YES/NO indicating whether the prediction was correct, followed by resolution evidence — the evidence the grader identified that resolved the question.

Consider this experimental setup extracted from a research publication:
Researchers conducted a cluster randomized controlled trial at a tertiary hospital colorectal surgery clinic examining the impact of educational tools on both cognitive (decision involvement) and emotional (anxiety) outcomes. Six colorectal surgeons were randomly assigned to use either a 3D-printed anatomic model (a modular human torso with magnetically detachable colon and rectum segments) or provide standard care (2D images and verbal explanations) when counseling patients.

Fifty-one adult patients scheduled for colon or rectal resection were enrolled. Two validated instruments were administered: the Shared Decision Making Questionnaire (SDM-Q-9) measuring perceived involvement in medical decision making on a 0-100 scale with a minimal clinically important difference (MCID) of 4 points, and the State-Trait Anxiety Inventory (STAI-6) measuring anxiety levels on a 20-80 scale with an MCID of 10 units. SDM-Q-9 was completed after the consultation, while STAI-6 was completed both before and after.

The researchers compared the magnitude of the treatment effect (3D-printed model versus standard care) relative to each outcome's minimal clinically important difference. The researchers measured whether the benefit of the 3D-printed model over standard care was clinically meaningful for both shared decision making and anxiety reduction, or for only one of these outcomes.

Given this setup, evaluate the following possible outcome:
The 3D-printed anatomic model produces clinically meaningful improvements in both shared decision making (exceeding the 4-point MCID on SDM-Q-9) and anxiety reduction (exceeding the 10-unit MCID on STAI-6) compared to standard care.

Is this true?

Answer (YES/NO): NO